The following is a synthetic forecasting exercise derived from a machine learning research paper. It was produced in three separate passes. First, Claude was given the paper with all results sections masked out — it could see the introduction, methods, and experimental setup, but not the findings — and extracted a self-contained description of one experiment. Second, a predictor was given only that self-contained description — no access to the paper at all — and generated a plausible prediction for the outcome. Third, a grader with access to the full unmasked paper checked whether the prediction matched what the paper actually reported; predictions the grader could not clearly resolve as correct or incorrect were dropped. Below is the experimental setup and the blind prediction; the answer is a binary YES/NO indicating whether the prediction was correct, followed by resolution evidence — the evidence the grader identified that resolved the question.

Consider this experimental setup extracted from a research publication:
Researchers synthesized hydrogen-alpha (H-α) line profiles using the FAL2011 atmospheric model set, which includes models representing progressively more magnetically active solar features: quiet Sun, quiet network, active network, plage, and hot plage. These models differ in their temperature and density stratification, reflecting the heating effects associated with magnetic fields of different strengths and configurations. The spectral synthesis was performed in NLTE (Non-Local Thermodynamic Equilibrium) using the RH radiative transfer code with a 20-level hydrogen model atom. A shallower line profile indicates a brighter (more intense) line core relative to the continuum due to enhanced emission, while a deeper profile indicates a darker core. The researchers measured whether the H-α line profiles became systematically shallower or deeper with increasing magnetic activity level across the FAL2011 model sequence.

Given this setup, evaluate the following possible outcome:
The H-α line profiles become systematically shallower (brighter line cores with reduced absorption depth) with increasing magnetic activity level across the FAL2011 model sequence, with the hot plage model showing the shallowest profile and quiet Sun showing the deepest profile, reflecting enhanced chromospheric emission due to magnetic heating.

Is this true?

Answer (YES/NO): YES